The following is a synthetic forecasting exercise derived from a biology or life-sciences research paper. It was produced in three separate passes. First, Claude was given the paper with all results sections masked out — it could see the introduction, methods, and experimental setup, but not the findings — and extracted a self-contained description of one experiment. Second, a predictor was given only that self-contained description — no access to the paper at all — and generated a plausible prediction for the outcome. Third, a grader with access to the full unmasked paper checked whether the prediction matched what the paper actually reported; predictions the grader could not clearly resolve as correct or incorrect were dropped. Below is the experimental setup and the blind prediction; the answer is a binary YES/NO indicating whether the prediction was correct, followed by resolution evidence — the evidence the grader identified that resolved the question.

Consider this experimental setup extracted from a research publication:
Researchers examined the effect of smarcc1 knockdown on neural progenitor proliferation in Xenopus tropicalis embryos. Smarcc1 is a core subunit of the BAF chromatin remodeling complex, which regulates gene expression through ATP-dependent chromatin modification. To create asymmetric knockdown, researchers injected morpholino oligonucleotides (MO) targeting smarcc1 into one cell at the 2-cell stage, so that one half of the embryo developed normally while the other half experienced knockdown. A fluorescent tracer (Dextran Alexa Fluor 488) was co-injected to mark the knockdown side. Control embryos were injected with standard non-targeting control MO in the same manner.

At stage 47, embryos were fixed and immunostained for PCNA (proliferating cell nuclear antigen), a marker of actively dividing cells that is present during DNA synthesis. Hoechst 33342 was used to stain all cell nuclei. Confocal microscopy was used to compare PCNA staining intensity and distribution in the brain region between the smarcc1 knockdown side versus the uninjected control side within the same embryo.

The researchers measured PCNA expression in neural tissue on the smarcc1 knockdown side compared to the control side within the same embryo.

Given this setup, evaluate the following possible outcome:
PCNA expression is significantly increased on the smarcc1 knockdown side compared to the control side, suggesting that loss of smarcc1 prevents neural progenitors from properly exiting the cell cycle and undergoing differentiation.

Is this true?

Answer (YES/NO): NO